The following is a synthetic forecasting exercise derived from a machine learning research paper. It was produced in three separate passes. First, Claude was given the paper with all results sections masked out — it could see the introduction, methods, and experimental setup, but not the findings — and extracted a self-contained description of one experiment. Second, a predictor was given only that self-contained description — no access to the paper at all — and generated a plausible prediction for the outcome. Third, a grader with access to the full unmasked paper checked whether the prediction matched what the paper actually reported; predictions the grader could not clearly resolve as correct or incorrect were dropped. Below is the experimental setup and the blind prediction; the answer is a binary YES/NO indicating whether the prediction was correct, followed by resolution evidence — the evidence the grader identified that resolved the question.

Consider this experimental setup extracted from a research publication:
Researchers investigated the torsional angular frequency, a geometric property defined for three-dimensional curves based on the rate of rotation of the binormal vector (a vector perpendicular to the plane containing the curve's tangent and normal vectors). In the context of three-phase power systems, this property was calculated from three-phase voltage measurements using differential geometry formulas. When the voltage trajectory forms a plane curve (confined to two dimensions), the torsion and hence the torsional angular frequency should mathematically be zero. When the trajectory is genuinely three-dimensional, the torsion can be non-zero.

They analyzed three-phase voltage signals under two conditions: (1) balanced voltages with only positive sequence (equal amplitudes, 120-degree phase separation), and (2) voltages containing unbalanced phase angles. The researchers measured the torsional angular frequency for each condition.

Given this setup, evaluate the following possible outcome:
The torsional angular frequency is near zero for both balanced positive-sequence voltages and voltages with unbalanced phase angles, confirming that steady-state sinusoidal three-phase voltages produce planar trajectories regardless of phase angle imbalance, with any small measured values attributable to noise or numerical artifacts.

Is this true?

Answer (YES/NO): NO